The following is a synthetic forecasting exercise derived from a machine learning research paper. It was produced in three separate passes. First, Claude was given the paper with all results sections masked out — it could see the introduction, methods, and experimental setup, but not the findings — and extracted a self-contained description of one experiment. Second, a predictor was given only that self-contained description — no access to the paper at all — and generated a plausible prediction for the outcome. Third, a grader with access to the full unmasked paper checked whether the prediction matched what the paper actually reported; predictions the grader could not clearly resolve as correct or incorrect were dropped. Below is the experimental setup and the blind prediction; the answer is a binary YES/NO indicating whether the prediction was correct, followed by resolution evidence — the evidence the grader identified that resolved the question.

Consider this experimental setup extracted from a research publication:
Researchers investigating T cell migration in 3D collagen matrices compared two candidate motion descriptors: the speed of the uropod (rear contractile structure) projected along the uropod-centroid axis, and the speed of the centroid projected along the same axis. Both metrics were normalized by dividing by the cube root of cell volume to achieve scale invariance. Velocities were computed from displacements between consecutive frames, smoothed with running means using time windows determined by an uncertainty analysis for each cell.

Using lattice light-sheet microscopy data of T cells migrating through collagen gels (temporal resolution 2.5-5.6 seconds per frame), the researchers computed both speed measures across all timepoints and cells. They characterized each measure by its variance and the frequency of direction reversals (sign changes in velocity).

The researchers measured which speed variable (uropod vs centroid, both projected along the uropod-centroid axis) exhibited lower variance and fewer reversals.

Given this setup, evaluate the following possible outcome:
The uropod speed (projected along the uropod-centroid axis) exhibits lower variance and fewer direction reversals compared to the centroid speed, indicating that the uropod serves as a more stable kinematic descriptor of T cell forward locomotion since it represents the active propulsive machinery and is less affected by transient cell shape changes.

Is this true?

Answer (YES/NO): YES